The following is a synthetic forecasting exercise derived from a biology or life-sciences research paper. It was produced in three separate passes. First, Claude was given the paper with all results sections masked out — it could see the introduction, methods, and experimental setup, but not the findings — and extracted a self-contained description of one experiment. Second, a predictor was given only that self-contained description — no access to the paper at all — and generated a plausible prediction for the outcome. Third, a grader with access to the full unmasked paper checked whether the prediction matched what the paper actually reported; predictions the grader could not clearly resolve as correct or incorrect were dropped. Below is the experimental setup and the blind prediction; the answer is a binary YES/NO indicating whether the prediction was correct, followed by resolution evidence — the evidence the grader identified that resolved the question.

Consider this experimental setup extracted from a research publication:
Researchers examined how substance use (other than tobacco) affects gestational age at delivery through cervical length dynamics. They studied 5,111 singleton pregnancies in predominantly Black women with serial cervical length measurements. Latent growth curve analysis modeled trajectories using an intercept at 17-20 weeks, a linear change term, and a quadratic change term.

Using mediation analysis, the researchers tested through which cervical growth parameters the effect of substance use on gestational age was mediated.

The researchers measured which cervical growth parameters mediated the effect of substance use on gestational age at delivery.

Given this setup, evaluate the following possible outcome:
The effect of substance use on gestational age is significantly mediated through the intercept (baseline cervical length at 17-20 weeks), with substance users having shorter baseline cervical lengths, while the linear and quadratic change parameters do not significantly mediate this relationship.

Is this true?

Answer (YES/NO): NO